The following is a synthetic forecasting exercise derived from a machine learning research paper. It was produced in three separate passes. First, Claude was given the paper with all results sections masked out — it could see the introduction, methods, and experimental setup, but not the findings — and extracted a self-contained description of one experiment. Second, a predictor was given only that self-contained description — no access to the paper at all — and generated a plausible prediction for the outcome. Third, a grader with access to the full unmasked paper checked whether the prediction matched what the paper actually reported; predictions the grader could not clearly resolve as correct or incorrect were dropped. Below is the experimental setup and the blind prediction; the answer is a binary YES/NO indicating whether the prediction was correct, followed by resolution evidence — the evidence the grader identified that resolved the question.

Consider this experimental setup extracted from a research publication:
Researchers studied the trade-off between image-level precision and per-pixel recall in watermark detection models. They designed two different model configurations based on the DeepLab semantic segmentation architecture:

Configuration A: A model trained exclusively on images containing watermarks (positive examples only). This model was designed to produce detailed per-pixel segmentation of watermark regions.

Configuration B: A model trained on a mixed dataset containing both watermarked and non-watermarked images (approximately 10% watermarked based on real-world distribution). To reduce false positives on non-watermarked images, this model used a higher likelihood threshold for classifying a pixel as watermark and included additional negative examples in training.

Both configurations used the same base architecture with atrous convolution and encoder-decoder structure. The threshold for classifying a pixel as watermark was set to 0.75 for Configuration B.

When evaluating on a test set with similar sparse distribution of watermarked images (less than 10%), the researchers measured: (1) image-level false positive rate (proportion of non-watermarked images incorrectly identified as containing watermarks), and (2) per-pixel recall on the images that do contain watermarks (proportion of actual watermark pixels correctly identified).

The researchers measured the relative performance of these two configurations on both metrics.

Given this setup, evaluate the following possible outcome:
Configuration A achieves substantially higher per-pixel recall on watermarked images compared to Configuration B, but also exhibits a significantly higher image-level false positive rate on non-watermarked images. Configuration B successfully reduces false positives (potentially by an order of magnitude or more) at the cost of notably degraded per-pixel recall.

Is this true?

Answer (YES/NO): NO